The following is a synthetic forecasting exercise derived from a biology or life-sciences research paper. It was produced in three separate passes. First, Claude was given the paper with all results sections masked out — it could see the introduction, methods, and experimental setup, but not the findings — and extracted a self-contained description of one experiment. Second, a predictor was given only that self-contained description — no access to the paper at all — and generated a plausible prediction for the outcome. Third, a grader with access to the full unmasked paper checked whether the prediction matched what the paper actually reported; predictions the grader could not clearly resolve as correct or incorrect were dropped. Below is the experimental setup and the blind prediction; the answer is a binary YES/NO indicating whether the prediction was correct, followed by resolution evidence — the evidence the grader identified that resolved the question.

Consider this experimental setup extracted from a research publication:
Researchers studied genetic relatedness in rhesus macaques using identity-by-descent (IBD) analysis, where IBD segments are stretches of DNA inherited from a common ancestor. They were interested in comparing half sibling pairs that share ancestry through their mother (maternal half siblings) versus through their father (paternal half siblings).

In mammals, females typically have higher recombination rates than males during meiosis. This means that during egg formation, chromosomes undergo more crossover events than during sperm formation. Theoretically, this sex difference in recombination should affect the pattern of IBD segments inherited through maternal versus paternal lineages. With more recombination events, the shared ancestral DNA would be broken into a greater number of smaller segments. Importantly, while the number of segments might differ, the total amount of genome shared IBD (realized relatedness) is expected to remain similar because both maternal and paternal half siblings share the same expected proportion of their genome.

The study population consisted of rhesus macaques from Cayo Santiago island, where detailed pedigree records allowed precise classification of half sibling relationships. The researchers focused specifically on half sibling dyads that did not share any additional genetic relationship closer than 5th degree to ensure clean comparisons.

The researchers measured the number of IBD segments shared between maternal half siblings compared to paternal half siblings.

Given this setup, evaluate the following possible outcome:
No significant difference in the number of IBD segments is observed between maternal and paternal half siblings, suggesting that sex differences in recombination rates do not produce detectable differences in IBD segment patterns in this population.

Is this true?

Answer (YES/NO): NO